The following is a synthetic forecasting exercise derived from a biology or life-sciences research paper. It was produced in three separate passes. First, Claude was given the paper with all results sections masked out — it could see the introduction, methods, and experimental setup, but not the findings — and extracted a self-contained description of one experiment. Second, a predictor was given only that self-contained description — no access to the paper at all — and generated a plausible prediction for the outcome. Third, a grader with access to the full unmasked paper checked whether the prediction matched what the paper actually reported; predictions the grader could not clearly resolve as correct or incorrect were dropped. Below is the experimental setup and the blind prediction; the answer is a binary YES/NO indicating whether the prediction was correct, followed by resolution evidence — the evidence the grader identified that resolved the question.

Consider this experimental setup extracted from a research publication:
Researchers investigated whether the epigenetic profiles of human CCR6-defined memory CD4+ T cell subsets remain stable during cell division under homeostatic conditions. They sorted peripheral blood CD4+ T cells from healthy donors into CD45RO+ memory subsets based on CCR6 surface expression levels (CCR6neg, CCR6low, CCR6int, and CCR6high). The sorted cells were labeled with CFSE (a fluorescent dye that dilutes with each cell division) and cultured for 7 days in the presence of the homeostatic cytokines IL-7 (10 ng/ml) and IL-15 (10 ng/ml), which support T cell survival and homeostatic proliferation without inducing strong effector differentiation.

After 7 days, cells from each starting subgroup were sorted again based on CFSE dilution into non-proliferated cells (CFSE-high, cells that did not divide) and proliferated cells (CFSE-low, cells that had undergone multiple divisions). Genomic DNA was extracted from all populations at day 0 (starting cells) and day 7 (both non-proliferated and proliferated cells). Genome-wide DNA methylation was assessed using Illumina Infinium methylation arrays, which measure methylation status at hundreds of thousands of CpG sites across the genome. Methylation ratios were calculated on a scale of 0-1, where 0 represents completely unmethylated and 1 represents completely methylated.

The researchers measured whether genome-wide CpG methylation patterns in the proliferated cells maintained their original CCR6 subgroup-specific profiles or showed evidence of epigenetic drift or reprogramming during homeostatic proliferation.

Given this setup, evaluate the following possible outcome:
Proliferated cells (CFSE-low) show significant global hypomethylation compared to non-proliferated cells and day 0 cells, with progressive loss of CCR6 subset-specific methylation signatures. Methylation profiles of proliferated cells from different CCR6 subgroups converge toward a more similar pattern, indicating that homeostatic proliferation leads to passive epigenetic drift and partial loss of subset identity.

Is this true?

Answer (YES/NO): NO